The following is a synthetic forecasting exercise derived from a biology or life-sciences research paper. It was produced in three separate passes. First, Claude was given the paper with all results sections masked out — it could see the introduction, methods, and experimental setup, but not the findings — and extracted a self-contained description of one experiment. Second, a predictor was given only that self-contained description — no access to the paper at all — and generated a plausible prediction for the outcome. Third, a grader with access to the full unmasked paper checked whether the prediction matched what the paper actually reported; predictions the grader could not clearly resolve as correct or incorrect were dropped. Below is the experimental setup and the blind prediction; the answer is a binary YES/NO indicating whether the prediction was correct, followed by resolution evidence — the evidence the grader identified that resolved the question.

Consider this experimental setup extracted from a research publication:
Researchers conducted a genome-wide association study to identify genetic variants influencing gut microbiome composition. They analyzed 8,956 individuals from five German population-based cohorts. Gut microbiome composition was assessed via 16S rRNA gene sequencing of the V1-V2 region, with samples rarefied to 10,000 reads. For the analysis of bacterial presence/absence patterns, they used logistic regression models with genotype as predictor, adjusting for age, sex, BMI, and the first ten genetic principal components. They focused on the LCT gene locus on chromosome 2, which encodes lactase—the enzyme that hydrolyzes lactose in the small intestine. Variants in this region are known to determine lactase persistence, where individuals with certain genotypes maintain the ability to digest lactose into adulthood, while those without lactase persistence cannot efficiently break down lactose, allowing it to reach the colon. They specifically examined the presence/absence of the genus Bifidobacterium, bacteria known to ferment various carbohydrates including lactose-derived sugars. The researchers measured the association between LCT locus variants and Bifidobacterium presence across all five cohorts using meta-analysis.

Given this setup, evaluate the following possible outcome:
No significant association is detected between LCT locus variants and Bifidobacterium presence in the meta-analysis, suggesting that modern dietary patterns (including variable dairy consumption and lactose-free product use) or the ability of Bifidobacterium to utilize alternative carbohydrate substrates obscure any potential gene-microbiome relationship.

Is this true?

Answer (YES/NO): NO